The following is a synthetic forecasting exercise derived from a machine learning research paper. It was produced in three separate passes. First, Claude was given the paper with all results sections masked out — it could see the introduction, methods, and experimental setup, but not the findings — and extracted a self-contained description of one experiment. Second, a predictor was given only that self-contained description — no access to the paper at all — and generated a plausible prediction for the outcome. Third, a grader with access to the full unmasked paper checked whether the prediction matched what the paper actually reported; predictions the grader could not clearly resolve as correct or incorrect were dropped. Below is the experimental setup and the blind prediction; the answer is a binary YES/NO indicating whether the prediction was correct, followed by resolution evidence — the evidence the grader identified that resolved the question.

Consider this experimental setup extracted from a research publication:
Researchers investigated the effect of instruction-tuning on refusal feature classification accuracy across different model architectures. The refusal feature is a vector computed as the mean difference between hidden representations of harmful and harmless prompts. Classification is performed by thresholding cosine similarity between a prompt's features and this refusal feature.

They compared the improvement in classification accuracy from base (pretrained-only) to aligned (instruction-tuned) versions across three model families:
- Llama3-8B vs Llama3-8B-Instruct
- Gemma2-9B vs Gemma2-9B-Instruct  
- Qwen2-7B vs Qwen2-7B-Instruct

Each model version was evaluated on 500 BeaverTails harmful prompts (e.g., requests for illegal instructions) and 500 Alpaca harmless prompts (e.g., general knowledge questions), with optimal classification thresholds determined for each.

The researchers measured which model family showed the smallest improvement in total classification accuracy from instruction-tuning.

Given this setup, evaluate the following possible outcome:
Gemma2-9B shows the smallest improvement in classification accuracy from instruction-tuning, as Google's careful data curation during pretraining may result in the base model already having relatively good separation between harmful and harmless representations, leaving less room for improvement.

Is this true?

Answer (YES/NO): NO